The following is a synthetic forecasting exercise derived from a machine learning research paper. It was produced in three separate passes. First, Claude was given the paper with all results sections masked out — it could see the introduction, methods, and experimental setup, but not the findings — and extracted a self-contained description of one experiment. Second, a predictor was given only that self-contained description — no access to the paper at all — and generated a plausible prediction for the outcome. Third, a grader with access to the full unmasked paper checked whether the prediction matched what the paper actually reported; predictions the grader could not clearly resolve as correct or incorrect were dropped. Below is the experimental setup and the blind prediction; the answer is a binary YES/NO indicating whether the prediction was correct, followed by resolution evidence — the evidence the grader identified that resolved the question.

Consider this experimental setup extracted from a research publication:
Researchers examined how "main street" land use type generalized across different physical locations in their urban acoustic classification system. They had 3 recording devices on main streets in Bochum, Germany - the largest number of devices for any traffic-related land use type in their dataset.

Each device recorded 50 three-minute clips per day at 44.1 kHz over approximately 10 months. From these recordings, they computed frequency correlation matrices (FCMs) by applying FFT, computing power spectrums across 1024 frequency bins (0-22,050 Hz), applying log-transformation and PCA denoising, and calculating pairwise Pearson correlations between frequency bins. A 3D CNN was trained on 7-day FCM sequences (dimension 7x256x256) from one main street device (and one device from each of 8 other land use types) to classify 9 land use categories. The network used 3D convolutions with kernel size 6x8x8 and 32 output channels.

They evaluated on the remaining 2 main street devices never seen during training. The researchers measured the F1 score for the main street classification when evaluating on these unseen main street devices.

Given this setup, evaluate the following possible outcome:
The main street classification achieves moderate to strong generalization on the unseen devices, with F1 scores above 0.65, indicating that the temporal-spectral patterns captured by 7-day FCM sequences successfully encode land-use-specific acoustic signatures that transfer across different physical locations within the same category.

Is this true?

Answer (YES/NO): NO